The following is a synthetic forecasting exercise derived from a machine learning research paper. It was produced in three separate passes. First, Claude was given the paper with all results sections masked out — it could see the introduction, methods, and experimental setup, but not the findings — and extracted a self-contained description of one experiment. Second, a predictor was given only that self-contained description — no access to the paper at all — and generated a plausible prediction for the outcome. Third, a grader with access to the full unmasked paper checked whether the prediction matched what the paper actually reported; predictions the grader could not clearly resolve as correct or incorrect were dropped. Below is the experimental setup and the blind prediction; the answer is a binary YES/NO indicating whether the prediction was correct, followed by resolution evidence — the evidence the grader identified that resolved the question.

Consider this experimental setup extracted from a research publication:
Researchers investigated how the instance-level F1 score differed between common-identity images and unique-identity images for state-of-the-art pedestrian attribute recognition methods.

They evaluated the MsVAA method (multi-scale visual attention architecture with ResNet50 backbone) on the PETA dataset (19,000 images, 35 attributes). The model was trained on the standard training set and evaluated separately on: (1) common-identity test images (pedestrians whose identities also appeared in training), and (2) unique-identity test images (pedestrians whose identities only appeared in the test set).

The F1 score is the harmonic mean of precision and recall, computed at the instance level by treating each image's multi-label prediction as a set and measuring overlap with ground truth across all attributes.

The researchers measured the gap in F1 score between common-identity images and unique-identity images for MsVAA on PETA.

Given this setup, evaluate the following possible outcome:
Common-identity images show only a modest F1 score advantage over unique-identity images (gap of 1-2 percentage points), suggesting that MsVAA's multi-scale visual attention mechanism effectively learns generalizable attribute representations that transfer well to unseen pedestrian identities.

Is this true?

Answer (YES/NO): NO